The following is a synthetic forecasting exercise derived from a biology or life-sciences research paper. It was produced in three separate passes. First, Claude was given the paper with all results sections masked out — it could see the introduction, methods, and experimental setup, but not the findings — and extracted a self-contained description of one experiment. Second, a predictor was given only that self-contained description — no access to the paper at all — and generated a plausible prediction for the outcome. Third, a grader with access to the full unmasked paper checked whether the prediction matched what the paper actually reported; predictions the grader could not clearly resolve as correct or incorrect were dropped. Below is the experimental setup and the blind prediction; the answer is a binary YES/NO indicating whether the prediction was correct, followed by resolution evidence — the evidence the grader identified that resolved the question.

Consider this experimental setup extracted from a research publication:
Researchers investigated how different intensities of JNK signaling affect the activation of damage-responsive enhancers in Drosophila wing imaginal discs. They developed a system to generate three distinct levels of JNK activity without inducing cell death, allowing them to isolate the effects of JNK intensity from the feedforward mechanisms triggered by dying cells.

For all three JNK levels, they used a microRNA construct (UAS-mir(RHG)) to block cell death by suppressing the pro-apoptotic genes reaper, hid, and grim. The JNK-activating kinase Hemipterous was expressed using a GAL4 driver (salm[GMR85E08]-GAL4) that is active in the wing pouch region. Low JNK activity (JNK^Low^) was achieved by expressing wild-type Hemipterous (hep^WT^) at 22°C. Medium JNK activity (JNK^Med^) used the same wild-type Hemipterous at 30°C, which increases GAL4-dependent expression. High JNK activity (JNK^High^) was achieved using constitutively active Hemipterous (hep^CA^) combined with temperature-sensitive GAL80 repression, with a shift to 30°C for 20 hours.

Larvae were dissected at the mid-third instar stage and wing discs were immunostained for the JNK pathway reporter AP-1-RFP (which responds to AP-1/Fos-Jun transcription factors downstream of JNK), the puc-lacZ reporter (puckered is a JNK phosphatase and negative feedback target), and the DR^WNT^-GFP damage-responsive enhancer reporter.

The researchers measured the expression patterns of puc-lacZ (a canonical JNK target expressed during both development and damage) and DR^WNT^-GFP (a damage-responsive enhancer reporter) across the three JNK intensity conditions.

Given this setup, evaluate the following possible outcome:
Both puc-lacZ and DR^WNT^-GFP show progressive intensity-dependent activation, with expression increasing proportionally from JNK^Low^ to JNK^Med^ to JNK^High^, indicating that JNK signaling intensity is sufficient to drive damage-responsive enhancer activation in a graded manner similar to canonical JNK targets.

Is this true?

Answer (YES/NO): NO